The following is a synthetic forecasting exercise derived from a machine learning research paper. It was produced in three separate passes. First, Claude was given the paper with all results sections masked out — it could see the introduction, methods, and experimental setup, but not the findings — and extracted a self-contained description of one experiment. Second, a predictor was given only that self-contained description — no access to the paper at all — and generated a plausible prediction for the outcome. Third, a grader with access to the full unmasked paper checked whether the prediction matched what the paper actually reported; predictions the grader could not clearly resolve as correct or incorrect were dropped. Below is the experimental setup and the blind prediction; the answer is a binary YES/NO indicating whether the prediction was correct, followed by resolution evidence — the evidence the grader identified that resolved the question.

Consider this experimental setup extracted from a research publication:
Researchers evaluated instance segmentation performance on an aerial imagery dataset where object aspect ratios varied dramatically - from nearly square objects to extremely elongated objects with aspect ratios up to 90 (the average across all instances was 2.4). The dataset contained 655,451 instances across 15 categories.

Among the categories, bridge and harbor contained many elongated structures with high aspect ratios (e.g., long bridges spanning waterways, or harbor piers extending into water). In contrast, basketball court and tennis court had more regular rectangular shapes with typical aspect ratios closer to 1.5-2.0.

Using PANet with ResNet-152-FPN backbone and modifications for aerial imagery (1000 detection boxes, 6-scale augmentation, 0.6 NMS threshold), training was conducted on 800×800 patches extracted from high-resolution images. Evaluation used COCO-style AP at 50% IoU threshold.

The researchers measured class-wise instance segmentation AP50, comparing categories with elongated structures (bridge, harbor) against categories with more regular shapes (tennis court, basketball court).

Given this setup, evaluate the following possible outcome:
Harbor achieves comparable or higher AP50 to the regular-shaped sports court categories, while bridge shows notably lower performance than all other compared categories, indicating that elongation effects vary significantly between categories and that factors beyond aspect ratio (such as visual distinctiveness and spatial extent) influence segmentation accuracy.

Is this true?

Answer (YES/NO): NO